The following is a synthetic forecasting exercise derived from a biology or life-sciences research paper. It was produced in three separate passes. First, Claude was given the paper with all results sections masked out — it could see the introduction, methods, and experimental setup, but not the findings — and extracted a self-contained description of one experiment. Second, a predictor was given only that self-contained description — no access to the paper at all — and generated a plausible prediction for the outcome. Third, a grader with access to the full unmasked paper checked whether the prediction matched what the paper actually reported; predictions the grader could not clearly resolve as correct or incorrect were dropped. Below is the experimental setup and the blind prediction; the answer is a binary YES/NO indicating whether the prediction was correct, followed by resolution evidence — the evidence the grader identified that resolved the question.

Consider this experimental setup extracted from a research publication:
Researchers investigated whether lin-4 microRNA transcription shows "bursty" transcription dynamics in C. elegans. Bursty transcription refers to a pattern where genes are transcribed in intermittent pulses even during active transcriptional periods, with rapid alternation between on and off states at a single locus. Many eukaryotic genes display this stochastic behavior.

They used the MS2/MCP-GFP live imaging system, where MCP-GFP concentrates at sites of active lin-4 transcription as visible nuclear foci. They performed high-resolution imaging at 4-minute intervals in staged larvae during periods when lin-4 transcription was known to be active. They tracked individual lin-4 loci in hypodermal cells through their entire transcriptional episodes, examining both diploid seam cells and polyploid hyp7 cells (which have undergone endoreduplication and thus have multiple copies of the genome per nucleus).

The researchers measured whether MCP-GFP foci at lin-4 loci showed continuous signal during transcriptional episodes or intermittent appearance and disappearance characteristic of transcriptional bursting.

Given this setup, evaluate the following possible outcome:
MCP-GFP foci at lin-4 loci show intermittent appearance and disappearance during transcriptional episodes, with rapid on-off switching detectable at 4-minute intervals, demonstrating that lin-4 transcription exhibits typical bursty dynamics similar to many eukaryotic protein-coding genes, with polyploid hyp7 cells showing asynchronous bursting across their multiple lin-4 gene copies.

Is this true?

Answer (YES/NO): NO